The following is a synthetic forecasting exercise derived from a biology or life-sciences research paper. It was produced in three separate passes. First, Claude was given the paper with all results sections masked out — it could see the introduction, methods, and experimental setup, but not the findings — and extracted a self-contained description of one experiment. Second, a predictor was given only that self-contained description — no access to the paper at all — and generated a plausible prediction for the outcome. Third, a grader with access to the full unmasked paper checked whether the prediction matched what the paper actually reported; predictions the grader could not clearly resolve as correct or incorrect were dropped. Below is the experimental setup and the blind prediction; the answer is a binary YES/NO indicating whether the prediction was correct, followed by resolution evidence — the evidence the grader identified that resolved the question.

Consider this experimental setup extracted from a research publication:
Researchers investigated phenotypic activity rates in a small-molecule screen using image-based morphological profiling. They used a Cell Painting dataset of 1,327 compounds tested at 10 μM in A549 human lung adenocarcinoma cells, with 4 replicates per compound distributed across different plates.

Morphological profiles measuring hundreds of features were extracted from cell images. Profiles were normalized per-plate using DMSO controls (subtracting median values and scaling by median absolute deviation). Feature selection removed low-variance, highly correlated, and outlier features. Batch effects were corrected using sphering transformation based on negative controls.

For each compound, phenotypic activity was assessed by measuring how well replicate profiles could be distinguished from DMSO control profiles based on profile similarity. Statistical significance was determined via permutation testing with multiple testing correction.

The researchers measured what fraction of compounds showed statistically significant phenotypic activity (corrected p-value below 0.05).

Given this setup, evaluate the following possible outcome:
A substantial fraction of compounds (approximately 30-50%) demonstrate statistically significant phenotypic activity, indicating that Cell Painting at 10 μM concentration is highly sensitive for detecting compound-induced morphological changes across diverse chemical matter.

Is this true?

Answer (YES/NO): YES